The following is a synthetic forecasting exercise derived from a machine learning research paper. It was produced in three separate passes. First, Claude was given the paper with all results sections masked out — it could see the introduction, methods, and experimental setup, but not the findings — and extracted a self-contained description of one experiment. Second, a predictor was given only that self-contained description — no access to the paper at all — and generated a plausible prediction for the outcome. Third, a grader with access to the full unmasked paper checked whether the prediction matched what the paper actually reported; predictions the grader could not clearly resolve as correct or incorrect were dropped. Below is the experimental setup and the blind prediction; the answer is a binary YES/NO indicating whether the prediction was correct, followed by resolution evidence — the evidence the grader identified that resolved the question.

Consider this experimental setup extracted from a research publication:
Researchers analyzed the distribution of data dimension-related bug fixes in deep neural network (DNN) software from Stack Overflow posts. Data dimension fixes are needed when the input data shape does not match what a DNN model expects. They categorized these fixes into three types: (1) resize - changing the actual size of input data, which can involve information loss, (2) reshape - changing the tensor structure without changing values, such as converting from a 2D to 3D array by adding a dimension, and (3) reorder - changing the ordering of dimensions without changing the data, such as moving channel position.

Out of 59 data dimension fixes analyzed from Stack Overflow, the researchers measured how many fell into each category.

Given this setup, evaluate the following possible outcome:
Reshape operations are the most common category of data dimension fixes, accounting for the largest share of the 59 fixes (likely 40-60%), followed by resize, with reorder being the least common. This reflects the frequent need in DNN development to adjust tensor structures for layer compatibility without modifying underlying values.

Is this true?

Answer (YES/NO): NO